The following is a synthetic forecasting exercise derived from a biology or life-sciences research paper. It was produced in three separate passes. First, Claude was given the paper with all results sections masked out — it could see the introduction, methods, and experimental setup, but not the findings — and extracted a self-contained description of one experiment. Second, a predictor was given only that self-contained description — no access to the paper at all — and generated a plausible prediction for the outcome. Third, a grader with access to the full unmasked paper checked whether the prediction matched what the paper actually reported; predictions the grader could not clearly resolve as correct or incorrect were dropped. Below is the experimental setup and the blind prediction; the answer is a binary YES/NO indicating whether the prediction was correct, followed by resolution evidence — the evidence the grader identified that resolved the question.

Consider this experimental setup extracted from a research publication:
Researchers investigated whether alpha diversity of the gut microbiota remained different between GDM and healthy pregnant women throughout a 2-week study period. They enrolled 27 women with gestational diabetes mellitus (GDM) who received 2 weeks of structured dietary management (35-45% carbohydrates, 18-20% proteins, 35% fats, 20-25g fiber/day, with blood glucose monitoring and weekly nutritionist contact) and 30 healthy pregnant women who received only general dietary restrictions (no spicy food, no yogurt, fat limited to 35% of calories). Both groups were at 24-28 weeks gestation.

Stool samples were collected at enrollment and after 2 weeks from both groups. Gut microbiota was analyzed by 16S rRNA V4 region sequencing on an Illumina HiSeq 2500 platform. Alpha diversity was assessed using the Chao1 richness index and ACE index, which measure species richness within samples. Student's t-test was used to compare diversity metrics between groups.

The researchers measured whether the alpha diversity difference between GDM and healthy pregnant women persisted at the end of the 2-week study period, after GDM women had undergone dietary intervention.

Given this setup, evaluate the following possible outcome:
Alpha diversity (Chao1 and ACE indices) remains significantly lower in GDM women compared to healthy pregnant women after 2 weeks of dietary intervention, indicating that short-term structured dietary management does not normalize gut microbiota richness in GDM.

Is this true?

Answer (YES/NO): NO